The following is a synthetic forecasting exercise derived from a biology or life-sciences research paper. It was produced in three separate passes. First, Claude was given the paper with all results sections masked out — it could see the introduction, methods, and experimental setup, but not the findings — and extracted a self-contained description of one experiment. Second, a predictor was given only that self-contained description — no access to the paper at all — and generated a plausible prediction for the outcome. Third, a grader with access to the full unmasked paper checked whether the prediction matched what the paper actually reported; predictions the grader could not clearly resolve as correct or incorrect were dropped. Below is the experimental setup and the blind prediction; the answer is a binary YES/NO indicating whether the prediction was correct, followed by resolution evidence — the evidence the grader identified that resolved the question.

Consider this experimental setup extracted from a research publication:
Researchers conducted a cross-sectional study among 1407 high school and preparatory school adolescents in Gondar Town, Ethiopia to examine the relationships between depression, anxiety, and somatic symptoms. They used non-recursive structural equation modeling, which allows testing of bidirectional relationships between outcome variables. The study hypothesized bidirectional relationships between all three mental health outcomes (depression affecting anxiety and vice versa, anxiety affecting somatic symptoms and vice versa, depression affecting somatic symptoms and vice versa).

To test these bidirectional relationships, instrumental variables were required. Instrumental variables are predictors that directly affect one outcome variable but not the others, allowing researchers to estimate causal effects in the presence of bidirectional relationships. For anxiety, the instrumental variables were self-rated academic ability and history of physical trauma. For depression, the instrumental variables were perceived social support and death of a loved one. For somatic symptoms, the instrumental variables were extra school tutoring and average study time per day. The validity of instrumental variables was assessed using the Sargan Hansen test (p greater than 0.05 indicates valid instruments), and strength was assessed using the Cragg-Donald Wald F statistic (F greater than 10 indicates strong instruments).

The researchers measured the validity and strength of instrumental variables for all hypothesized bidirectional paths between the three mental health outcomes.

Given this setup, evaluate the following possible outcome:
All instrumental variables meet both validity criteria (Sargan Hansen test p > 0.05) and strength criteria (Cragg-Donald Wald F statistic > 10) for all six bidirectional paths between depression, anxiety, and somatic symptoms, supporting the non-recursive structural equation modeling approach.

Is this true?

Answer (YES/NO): NO